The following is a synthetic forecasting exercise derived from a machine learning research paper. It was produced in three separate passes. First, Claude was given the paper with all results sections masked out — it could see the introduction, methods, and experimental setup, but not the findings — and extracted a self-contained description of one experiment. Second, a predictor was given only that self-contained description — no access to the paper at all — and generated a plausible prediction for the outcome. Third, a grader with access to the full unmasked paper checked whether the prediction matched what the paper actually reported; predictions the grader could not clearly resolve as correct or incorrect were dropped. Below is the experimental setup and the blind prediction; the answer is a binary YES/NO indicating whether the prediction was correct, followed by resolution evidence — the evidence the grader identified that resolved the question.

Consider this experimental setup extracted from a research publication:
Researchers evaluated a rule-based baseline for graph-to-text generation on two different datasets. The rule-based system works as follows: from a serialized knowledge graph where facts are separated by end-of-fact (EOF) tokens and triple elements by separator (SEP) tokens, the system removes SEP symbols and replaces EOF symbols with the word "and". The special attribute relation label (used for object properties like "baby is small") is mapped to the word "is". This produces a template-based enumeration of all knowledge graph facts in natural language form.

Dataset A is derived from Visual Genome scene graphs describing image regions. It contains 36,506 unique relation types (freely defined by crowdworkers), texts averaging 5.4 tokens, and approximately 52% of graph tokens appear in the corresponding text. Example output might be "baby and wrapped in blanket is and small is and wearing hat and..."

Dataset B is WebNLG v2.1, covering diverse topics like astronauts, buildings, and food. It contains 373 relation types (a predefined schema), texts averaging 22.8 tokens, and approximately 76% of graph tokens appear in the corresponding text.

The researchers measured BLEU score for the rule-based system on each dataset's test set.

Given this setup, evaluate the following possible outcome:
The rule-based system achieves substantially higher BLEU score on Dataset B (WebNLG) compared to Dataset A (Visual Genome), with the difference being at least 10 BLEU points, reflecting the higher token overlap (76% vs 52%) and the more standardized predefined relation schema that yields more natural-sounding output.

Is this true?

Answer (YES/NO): YES